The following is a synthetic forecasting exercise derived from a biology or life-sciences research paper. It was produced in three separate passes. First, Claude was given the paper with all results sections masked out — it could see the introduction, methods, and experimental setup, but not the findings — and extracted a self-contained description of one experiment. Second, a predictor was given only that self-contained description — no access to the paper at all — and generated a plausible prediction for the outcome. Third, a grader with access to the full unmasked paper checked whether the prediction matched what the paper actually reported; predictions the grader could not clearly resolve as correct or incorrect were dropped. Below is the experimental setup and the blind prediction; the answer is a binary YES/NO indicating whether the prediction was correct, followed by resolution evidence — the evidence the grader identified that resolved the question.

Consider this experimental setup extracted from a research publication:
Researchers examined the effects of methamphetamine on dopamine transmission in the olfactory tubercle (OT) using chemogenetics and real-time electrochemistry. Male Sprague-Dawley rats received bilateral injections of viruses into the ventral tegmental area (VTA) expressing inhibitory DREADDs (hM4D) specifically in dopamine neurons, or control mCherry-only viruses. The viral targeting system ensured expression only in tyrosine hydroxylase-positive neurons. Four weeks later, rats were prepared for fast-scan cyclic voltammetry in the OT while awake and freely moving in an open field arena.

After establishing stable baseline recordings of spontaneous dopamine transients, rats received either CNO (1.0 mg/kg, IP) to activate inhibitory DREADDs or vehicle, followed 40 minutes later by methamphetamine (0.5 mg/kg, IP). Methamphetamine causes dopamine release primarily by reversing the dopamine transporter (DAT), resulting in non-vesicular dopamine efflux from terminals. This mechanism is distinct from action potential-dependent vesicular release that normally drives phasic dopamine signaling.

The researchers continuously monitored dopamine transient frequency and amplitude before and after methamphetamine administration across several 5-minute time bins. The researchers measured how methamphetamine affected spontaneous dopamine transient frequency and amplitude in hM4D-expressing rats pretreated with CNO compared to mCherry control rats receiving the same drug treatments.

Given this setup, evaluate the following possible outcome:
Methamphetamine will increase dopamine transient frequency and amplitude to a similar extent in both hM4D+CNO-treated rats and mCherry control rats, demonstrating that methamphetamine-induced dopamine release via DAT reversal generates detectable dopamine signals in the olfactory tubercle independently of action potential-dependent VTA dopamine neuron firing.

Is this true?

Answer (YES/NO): NO